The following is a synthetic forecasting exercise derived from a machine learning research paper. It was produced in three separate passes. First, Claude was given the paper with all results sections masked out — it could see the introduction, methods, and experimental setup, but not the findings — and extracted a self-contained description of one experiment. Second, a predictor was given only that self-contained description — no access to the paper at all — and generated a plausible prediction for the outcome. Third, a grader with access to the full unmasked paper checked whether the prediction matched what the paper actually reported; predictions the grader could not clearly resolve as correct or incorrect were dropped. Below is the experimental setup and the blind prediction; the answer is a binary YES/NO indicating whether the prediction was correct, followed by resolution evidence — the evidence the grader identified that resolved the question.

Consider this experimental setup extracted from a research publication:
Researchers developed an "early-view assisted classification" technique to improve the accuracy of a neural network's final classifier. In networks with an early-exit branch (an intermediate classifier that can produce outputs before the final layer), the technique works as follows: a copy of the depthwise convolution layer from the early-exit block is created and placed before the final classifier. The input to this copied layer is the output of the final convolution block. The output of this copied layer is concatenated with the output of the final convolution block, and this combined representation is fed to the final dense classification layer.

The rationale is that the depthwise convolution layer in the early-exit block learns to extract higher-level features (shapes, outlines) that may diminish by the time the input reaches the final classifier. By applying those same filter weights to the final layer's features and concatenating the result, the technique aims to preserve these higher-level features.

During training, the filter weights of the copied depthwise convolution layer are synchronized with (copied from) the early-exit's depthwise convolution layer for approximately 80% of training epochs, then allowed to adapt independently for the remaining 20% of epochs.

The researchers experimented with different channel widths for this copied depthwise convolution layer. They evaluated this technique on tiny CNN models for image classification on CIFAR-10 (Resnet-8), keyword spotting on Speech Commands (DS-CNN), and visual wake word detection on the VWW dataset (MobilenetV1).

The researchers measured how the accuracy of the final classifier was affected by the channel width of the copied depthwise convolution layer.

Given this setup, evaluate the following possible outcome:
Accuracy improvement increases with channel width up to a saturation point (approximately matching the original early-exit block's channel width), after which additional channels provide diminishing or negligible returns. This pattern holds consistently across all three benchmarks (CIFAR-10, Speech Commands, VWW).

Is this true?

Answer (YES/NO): NO